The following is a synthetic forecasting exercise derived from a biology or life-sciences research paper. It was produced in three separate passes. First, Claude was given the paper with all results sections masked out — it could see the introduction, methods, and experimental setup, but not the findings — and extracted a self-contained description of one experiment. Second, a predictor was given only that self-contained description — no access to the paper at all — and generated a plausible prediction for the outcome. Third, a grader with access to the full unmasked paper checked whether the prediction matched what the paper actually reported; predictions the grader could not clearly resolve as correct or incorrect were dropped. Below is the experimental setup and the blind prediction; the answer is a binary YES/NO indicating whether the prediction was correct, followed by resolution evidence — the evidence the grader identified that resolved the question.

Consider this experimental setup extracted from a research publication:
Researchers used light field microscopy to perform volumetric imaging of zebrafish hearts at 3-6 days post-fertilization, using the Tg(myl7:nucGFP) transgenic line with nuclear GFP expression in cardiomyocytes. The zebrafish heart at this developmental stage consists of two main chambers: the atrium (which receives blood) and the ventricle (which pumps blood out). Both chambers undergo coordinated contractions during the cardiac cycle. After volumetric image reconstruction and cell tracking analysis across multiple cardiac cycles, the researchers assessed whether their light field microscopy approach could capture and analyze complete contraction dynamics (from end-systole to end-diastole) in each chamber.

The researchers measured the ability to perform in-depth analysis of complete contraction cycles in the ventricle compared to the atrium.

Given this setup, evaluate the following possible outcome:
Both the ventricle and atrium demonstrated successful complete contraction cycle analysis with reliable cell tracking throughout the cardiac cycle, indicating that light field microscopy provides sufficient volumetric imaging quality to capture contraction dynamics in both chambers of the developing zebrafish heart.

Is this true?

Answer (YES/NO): NO